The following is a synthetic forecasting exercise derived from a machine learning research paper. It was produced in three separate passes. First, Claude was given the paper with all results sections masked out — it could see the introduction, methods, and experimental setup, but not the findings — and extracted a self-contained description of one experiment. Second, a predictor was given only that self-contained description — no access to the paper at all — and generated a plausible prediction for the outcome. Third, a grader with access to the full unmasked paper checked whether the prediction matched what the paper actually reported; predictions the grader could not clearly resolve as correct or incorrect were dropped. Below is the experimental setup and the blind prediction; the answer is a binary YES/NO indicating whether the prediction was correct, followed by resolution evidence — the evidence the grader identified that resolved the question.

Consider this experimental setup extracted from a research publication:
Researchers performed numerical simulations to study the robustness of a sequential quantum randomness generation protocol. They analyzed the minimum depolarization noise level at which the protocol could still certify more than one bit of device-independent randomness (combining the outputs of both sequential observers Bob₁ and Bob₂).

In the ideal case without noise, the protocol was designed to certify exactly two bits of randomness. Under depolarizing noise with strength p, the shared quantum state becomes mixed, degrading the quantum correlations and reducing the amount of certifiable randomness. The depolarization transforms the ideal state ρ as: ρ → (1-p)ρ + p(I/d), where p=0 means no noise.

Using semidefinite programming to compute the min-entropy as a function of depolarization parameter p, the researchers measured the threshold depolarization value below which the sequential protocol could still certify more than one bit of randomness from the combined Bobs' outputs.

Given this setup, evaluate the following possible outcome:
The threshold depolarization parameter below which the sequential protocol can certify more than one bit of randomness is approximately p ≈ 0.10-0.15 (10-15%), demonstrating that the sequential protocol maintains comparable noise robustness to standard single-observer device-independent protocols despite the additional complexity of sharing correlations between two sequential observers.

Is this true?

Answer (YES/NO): NO